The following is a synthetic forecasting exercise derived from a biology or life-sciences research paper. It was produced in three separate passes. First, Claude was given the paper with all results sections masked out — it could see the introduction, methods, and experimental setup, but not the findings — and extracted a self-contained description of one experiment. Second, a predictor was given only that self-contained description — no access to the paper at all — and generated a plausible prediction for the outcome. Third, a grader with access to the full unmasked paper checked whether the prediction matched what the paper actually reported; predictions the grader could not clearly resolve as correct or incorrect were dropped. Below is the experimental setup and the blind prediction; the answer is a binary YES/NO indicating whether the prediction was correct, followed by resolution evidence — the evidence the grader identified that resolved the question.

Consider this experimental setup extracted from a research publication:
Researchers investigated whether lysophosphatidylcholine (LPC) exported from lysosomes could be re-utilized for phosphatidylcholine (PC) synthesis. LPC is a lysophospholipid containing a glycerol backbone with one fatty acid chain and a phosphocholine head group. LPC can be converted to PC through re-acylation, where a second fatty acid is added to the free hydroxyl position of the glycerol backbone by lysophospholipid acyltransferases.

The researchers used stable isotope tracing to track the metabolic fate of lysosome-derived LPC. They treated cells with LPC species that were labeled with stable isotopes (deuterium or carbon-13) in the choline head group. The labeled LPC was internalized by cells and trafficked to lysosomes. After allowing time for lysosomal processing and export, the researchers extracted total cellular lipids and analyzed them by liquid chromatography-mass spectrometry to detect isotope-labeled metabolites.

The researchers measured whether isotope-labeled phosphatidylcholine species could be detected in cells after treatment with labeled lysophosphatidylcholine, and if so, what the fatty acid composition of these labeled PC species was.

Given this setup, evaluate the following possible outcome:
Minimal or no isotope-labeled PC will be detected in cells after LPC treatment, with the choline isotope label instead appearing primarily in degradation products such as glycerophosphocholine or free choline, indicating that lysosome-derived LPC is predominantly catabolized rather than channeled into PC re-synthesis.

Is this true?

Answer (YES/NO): NO